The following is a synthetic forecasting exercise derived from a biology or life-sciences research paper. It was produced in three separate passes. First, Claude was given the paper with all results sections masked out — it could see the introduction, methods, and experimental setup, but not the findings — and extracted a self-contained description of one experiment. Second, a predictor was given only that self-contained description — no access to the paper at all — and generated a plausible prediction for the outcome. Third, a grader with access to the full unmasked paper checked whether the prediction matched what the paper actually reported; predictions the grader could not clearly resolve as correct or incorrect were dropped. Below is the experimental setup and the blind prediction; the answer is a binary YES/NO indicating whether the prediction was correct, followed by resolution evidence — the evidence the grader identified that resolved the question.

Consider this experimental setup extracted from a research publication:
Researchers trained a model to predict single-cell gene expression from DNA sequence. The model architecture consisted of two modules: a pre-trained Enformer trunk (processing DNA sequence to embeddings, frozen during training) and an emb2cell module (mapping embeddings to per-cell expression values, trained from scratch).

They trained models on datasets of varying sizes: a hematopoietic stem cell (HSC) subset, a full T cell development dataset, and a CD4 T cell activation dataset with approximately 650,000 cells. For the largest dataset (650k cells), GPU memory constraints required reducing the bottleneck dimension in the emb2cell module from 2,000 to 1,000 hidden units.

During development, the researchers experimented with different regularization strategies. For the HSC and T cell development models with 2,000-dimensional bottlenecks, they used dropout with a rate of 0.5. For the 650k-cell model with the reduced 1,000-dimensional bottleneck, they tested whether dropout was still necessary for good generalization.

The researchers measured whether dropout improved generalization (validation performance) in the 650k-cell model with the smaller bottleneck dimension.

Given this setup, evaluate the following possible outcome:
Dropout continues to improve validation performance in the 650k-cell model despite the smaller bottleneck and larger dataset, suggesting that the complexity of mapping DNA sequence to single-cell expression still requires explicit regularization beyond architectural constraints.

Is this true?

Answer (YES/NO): NO